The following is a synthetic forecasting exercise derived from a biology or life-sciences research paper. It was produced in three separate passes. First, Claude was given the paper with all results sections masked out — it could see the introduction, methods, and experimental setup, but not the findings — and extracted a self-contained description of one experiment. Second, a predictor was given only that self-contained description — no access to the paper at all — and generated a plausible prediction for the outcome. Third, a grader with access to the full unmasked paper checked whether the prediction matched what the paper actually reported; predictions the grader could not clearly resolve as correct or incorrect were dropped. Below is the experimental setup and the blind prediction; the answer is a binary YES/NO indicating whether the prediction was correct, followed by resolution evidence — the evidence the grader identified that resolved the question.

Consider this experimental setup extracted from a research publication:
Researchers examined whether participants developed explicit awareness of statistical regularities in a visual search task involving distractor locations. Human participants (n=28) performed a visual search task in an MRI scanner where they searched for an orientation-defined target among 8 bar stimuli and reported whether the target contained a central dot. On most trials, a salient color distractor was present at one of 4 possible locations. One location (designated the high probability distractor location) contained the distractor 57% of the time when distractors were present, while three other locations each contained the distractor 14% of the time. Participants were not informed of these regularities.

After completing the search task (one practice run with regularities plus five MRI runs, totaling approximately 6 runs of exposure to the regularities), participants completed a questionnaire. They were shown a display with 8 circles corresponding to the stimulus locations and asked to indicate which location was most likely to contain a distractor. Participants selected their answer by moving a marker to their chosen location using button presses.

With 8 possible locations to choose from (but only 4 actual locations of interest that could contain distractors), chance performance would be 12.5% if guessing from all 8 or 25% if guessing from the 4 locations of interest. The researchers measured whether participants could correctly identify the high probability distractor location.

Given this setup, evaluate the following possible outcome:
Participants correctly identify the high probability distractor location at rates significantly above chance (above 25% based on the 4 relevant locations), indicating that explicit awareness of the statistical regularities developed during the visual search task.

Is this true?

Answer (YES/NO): NO